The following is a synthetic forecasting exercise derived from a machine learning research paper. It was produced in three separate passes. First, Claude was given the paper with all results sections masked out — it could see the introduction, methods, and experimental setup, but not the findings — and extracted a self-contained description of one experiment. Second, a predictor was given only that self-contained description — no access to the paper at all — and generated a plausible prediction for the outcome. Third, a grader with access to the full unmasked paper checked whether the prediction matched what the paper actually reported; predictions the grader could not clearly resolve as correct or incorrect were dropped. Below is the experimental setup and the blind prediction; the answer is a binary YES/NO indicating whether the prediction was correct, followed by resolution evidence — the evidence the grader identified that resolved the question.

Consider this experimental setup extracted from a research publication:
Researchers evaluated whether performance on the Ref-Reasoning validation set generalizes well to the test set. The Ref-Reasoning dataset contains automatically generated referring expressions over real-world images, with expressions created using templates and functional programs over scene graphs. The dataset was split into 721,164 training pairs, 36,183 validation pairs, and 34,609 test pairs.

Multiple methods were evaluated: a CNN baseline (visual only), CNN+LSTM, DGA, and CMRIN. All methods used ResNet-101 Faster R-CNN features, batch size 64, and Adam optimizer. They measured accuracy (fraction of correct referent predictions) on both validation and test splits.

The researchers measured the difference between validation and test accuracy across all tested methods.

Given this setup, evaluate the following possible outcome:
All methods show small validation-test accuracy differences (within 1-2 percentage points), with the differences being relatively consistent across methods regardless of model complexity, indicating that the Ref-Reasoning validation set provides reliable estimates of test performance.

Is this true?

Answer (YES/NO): YES